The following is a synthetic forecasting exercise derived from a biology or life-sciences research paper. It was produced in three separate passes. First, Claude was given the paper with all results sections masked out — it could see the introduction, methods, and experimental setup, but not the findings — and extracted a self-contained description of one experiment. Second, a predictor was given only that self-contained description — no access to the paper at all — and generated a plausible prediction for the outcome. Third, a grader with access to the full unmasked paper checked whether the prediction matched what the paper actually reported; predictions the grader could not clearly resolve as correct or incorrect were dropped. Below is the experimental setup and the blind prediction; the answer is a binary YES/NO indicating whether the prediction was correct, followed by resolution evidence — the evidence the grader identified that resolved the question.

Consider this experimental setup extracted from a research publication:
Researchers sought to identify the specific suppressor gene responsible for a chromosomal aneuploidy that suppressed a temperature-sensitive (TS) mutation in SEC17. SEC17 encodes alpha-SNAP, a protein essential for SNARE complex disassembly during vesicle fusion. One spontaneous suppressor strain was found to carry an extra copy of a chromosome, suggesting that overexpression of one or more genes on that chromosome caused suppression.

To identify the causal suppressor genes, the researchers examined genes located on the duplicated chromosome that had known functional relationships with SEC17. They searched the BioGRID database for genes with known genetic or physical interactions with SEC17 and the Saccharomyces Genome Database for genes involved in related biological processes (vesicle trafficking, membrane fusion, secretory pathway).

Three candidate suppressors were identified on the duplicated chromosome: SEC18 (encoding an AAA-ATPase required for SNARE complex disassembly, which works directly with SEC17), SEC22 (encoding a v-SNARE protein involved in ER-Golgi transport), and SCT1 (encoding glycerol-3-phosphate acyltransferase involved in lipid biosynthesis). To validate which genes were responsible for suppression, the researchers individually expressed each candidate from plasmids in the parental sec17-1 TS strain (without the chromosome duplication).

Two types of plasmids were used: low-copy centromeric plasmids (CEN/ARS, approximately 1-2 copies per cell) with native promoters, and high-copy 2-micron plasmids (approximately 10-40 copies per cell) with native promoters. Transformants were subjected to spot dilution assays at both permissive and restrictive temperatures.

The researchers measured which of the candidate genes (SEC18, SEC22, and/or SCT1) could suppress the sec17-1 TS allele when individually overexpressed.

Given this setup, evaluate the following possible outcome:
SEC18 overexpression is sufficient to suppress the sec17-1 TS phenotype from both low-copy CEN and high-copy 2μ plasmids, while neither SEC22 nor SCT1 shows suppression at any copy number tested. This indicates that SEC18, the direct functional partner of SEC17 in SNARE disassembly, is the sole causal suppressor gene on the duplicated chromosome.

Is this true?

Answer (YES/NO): NO